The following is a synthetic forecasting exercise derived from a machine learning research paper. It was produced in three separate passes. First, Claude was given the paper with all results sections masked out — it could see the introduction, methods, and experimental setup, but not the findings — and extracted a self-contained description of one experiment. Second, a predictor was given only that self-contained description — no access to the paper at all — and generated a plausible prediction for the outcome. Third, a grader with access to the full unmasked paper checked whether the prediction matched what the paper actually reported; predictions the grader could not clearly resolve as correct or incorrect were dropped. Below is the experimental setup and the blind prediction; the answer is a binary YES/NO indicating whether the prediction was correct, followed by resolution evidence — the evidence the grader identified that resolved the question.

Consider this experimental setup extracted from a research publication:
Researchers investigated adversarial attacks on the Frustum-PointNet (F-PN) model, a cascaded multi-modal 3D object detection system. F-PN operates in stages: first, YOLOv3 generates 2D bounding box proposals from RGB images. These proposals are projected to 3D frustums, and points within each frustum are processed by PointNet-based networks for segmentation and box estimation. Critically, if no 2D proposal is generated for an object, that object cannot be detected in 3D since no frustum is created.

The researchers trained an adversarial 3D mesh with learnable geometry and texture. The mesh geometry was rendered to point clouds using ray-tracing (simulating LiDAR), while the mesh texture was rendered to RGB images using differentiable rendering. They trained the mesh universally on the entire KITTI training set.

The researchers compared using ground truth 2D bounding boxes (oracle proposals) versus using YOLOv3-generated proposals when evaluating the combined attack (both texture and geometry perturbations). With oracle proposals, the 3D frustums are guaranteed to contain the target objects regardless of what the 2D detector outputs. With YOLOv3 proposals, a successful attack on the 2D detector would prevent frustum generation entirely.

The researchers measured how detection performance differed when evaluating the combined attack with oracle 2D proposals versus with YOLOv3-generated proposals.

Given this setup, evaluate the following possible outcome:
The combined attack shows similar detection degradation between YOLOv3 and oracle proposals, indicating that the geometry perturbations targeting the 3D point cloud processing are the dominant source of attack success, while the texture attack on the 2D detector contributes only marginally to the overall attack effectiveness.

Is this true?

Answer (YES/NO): NO